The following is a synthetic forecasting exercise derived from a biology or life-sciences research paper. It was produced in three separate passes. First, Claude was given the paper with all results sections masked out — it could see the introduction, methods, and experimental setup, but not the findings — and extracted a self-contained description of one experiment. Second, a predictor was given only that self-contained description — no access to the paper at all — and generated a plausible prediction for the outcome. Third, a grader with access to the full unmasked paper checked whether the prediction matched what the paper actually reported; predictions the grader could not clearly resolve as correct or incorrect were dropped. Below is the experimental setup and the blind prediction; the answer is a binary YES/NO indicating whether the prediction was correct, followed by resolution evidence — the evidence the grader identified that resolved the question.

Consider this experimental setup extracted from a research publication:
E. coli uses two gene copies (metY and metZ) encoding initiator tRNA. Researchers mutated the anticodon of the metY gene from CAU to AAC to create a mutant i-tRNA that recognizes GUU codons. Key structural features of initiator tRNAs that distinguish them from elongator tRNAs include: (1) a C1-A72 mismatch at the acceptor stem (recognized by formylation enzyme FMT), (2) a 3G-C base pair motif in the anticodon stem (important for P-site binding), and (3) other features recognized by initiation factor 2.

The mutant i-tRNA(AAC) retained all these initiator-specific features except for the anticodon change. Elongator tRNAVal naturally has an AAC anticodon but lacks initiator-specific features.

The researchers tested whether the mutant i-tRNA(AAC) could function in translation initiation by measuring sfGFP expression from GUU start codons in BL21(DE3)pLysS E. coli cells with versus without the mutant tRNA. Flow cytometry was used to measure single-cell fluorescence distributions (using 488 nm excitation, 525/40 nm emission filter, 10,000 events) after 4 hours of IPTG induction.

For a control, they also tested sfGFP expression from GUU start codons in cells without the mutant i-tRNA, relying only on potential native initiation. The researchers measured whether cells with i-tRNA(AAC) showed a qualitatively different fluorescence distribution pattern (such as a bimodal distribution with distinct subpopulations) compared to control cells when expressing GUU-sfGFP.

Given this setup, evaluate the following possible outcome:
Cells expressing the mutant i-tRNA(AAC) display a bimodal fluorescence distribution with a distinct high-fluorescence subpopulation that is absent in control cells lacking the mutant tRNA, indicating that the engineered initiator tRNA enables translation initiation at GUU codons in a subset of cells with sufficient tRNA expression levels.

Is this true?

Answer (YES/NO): NO